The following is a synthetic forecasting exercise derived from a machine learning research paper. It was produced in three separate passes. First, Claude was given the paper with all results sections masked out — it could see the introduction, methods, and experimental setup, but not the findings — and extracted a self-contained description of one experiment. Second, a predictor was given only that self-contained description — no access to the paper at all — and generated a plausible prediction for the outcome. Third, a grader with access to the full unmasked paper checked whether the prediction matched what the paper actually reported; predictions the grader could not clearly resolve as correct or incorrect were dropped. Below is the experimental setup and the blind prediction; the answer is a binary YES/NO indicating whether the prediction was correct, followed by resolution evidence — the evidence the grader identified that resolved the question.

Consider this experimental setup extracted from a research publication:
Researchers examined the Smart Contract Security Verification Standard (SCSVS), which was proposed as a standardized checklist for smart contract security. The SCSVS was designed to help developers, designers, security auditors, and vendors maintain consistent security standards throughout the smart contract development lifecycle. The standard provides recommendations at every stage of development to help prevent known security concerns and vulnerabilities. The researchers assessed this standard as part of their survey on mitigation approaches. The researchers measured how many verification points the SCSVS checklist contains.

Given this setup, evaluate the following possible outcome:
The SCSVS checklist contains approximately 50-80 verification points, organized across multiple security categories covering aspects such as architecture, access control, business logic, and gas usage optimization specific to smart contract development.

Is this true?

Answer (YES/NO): NO